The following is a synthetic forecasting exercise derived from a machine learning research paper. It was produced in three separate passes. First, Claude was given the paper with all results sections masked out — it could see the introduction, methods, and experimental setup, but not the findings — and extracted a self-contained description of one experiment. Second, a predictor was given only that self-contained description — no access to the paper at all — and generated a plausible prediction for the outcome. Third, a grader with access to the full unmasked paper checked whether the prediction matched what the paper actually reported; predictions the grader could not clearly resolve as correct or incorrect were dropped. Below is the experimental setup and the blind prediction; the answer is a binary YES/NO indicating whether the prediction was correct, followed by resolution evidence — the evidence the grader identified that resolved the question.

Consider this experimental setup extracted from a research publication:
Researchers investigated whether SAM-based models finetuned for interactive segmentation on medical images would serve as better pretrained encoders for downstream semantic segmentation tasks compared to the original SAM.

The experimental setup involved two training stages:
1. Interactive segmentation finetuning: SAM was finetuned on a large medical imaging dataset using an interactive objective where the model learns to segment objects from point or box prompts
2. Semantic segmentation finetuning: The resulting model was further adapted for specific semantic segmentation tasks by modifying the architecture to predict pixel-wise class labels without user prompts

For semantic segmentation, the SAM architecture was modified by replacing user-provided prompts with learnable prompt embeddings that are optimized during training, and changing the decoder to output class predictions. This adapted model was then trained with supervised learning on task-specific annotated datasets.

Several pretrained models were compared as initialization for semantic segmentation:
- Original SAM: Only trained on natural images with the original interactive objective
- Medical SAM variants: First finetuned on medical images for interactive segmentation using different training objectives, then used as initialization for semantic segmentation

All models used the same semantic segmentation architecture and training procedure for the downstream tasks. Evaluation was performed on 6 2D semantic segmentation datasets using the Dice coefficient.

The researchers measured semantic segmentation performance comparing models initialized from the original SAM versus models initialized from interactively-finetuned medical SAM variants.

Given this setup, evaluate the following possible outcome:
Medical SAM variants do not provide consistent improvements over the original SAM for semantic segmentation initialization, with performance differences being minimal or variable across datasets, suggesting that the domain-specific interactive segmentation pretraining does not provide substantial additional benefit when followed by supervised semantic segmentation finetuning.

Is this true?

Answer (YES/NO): YES